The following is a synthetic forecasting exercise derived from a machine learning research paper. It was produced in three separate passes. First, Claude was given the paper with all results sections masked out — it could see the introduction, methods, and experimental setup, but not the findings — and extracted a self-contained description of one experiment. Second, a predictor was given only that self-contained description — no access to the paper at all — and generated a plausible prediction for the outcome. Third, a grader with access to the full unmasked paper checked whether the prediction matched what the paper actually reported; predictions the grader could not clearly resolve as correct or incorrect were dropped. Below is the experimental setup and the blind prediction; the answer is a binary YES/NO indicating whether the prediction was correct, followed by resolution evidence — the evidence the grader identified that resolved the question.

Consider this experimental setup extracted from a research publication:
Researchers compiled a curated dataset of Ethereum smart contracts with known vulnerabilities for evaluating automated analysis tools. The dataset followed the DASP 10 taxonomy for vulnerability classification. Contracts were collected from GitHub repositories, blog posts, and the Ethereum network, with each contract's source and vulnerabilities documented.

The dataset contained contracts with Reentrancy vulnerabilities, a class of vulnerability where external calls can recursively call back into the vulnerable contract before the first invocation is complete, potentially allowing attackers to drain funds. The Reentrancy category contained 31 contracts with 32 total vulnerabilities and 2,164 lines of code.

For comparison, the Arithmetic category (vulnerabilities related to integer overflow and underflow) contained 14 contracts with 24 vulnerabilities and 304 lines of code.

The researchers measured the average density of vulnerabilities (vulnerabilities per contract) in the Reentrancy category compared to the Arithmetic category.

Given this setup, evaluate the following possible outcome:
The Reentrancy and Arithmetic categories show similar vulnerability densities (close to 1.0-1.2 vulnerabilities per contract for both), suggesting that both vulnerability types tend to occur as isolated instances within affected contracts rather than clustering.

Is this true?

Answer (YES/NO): NO